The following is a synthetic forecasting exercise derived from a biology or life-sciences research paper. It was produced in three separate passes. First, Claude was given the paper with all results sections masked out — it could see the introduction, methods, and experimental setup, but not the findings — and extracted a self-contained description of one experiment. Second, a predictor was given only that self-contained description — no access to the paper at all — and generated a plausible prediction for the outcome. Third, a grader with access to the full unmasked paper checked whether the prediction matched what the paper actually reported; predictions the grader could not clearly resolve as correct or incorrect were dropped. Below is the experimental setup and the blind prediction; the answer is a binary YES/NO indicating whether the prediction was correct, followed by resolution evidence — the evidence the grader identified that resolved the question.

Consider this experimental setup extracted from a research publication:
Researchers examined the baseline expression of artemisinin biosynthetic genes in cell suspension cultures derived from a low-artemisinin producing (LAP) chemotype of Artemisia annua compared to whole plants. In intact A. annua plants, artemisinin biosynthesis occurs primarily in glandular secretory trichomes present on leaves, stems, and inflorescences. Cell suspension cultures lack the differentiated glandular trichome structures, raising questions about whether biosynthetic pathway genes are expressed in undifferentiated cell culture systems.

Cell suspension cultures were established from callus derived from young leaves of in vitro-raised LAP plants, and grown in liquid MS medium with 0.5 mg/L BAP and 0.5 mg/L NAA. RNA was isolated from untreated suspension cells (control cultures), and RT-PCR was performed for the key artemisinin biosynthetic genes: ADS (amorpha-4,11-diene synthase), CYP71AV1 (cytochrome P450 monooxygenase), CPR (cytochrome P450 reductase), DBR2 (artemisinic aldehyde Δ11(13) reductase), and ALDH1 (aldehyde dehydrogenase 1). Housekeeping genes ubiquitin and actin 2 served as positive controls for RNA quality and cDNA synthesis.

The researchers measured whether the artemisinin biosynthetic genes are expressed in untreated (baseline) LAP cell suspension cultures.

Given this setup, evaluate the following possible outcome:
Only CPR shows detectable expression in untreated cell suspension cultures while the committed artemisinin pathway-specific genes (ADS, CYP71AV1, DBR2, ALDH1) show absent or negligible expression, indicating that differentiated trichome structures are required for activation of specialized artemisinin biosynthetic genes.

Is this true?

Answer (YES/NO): NO